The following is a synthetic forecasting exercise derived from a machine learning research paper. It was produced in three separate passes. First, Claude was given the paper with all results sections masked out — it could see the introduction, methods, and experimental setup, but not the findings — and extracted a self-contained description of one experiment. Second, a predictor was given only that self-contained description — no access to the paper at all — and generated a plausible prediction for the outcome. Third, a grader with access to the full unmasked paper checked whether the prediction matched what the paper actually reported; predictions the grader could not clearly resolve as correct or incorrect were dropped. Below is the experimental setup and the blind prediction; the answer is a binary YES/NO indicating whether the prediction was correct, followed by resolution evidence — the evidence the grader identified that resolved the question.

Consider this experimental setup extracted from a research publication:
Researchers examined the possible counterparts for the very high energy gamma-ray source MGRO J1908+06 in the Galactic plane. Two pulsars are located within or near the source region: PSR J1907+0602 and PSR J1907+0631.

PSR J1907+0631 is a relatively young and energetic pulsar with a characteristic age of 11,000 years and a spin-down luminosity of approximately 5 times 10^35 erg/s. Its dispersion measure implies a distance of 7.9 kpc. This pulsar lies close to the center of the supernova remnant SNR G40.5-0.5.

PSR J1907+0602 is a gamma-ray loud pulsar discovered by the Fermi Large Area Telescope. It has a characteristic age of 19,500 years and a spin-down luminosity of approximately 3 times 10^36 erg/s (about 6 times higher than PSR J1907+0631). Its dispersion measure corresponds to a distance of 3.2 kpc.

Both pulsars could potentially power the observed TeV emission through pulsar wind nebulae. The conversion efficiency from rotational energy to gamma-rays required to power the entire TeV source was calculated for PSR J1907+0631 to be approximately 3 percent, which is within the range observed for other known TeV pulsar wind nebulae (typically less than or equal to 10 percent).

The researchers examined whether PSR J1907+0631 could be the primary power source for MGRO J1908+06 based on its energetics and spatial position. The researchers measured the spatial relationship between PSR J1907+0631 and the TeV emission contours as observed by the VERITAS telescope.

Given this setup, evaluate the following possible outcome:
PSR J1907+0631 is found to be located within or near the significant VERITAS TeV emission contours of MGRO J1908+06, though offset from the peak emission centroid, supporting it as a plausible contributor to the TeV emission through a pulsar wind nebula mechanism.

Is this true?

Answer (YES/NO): NO